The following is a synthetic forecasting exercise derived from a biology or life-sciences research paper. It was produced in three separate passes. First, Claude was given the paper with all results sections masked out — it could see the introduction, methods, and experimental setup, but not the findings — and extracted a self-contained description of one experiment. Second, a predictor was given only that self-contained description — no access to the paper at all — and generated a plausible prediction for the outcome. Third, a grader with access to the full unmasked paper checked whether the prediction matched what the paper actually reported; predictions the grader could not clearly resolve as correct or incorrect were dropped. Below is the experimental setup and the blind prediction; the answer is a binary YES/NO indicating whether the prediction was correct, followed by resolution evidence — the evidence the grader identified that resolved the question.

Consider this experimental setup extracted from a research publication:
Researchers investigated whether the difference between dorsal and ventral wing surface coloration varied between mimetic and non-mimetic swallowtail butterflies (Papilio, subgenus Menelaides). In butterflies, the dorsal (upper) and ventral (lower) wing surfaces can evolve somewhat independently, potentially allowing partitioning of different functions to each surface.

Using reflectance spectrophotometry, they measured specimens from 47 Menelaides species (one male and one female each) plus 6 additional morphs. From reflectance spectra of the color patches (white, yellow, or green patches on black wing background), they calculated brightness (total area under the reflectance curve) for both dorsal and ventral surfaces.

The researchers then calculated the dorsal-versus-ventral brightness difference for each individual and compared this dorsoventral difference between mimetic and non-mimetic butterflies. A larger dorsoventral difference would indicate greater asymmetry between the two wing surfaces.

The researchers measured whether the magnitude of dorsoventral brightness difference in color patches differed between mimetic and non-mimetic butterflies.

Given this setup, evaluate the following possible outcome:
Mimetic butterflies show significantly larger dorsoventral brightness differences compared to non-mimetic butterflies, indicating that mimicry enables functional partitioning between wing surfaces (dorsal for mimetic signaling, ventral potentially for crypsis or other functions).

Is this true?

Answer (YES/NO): NO